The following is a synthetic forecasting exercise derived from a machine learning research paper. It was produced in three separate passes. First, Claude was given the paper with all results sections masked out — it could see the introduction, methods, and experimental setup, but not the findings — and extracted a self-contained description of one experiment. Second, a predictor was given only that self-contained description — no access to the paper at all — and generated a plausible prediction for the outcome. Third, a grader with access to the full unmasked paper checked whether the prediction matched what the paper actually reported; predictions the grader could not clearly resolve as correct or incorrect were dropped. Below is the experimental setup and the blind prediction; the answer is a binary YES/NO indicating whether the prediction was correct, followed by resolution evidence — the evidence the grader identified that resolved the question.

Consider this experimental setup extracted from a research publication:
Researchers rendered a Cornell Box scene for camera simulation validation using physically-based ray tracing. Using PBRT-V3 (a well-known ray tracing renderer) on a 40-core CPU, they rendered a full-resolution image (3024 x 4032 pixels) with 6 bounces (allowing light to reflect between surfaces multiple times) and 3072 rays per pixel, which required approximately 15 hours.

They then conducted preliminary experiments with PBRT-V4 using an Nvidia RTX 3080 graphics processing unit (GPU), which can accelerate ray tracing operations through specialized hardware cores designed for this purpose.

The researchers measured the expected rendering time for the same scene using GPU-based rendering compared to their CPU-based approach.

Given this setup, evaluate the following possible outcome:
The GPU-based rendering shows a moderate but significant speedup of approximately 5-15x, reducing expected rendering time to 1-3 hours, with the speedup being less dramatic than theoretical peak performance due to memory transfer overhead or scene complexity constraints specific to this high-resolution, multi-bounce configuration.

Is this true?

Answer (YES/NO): YES